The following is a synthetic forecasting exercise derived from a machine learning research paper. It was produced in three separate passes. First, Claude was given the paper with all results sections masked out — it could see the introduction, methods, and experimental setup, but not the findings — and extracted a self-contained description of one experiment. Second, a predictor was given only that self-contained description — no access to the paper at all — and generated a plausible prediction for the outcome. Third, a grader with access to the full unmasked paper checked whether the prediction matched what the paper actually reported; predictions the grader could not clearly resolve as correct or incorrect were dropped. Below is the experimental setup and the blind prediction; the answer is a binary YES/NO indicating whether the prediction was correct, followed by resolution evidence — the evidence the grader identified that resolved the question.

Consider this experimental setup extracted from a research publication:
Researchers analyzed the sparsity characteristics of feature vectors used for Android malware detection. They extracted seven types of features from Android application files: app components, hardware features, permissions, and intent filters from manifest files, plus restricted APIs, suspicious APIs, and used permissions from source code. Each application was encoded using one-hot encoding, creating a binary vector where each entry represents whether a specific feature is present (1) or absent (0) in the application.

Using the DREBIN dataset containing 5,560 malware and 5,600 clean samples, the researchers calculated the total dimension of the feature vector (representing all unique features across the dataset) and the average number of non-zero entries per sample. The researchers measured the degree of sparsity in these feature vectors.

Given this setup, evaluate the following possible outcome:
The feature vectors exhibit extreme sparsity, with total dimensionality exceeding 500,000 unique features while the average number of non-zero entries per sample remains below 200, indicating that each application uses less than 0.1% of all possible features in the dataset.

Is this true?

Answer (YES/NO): NO